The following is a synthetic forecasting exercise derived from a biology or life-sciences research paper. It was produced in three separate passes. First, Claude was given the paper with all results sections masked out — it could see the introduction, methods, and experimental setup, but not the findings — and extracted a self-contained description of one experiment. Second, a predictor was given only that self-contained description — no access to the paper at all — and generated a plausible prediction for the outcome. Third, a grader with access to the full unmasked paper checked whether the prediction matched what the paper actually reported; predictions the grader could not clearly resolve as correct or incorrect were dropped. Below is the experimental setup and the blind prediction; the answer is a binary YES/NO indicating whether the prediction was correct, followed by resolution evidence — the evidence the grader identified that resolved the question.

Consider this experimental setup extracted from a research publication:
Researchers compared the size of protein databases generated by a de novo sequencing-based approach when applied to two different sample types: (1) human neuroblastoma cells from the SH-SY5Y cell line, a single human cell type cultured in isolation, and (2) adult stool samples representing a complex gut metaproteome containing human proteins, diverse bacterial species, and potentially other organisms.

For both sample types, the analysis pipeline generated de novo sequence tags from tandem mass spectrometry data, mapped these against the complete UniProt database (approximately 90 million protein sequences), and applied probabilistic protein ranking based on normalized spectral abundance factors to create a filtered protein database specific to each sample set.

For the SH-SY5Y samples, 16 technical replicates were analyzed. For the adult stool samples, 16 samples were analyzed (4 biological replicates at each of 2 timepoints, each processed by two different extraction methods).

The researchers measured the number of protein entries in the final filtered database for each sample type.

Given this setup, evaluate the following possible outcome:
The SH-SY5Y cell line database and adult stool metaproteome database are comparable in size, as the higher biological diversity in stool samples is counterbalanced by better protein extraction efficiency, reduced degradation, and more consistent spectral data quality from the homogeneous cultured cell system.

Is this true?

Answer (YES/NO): NO